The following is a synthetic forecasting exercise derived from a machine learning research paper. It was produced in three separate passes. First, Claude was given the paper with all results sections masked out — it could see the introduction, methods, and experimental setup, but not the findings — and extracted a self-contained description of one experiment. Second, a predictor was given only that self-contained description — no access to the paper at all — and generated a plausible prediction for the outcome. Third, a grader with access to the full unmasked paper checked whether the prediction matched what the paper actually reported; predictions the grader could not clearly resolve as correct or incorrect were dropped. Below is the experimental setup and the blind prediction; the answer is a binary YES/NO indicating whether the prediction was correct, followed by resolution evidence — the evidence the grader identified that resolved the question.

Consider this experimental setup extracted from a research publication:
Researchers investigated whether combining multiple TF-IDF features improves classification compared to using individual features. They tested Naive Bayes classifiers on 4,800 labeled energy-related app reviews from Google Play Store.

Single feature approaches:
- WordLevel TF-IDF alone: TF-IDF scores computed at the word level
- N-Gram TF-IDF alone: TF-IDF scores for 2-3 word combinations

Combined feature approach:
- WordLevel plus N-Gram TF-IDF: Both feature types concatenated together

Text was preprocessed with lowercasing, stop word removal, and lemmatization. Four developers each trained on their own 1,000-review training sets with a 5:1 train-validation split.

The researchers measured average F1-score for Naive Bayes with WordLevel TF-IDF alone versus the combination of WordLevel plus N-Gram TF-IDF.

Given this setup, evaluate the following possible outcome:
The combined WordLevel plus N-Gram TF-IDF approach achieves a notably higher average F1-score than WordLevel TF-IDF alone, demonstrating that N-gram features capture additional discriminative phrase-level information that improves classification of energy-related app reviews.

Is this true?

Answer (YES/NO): YES